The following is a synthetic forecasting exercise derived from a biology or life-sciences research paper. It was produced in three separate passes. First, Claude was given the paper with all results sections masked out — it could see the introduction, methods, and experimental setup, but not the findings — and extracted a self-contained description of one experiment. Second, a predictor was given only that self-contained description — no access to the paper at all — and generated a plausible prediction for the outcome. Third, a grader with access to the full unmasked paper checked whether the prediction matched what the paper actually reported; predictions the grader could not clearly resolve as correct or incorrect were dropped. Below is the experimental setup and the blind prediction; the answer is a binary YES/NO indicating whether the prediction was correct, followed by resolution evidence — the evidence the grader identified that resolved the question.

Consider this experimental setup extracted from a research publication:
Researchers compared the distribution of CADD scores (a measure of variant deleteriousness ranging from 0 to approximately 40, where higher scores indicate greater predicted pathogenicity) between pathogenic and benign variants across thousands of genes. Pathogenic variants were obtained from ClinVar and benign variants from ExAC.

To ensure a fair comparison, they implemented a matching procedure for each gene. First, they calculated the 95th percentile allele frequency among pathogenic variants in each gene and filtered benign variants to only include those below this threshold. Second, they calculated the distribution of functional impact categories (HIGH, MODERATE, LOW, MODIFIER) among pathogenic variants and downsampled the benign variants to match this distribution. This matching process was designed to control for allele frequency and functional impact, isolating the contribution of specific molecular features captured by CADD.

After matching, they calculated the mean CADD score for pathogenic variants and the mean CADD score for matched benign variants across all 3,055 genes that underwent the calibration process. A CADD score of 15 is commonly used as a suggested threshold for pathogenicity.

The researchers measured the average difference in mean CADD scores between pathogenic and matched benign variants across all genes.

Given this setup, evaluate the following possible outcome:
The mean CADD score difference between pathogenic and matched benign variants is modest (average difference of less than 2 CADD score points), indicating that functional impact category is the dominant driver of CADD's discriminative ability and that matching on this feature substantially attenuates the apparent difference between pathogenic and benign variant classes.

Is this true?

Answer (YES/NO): NO